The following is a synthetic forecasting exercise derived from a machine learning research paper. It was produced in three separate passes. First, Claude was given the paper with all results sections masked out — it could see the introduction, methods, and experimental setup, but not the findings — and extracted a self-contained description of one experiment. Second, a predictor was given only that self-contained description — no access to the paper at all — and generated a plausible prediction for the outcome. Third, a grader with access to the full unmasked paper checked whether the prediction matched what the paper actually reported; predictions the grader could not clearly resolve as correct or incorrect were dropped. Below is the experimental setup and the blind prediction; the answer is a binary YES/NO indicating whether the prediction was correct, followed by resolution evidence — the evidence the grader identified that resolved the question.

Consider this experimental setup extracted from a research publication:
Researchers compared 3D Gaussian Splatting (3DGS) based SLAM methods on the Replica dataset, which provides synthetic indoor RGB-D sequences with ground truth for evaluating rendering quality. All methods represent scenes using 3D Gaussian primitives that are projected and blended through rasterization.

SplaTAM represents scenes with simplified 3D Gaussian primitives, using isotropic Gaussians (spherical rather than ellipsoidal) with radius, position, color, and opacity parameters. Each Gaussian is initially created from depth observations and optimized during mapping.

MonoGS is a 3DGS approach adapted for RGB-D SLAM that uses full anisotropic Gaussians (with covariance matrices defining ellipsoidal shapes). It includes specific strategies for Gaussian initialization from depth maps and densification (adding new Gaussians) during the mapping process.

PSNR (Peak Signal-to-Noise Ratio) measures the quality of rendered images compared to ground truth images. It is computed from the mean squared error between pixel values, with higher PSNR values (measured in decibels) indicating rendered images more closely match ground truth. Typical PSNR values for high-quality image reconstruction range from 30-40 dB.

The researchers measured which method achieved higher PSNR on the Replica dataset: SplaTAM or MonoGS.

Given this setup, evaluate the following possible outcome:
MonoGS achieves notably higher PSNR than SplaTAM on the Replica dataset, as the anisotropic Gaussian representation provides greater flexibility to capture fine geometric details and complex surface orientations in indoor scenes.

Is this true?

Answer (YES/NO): YES